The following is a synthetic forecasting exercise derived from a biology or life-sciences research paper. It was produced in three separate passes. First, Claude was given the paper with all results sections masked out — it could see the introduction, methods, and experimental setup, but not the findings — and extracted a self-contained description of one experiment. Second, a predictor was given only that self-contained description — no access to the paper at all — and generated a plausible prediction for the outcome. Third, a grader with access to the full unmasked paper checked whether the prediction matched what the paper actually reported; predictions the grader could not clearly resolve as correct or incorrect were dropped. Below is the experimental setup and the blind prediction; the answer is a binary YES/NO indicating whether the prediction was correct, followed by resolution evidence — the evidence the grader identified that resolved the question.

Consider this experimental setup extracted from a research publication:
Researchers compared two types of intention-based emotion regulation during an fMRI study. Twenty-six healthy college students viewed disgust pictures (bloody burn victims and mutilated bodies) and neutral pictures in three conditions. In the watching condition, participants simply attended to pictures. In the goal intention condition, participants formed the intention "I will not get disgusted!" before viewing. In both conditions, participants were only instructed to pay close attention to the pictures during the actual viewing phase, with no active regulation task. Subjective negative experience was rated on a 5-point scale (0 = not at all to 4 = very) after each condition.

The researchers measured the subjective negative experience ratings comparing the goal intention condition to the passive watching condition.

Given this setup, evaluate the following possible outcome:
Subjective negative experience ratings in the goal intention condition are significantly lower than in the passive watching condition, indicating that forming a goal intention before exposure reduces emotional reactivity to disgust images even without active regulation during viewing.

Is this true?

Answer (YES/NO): NO